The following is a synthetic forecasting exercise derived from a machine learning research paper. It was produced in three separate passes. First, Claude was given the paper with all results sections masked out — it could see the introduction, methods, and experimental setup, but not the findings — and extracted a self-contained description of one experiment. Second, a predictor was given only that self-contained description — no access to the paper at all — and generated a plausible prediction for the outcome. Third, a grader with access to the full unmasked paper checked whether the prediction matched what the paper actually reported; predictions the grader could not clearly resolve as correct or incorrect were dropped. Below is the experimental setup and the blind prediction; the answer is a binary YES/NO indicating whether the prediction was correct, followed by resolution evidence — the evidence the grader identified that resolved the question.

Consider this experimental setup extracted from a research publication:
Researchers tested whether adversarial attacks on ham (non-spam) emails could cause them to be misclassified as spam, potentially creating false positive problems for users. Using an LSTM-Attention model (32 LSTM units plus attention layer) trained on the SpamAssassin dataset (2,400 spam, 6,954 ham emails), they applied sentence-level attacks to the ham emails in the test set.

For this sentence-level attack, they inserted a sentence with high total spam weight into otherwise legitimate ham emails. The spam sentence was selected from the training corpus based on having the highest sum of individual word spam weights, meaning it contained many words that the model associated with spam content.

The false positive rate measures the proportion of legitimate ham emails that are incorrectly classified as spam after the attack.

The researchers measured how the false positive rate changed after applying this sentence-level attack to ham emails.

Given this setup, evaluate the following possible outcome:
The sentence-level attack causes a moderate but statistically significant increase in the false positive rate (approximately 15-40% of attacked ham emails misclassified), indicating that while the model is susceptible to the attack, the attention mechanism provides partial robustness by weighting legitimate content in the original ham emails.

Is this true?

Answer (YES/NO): NO